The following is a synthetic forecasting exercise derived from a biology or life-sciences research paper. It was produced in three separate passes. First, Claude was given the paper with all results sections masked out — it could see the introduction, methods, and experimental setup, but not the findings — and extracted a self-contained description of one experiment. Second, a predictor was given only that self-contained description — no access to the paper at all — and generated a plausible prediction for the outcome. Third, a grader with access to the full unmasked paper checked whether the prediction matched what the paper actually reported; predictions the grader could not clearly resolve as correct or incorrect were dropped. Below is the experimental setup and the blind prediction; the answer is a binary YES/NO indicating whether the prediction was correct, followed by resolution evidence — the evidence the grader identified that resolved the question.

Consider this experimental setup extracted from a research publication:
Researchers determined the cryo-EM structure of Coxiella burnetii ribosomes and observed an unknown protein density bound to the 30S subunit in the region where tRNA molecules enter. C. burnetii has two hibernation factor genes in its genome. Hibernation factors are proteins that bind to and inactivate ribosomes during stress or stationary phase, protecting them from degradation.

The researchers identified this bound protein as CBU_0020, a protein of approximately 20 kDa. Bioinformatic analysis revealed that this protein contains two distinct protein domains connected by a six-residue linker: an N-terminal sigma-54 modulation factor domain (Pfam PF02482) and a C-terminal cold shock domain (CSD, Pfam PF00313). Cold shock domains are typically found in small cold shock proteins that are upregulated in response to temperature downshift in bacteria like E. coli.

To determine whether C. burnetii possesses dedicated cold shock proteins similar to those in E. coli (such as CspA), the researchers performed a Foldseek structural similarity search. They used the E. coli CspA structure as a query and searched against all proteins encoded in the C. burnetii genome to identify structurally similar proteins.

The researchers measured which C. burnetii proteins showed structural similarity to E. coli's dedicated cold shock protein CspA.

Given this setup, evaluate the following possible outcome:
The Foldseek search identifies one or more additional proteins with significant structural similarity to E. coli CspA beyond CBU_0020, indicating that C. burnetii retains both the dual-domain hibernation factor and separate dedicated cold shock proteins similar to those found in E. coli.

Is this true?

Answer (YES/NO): NO